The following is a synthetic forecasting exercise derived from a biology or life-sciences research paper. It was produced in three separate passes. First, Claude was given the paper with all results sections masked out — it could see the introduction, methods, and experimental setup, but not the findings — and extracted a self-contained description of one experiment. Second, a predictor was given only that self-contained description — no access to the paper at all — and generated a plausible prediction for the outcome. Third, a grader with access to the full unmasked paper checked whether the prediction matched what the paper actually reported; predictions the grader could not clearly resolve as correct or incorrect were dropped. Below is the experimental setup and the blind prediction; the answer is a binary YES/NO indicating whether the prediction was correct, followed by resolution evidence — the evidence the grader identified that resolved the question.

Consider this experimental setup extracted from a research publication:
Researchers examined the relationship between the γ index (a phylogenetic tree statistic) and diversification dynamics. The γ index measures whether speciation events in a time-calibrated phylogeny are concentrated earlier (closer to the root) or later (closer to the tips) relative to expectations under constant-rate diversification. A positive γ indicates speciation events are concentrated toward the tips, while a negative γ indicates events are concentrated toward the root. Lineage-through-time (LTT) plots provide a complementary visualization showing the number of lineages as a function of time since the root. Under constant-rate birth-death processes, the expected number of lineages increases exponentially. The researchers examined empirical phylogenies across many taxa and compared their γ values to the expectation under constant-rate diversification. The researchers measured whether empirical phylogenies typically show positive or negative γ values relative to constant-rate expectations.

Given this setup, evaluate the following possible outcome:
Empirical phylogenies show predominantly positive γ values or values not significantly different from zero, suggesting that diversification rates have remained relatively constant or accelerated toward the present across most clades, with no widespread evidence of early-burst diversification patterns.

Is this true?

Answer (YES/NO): NO